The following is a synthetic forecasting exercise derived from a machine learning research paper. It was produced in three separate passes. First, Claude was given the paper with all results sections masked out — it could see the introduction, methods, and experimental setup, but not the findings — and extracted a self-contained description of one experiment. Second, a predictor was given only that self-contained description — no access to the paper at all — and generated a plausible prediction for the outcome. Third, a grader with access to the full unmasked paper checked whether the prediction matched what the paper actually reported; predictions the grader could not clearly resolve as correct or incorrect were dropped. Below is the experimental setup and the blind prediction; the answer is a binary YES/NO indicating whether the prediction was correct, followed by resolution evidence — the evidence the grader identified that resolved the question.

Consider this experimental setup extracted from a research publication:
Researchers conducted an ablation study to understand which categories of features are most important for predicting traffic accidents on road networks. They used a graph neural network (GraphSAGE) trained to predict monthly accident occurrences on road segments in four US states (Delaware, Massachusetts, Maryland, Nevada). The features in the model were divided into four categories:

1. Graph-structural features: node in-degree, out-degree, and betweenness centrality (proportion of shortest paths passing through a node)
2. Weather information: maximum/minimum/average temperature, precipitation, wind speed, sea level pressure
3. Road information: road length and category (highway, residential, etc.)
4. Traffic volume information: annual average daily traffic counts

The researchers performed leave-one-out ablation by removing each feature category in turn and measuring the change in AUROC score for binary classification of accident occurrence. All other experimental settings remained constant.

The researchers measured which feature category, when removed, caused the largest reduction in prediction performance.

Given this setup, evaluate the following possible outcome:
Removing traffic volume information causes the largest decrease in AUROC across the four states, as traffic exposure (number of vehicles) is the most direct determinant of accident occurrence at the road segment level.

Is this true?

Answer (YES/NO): NO